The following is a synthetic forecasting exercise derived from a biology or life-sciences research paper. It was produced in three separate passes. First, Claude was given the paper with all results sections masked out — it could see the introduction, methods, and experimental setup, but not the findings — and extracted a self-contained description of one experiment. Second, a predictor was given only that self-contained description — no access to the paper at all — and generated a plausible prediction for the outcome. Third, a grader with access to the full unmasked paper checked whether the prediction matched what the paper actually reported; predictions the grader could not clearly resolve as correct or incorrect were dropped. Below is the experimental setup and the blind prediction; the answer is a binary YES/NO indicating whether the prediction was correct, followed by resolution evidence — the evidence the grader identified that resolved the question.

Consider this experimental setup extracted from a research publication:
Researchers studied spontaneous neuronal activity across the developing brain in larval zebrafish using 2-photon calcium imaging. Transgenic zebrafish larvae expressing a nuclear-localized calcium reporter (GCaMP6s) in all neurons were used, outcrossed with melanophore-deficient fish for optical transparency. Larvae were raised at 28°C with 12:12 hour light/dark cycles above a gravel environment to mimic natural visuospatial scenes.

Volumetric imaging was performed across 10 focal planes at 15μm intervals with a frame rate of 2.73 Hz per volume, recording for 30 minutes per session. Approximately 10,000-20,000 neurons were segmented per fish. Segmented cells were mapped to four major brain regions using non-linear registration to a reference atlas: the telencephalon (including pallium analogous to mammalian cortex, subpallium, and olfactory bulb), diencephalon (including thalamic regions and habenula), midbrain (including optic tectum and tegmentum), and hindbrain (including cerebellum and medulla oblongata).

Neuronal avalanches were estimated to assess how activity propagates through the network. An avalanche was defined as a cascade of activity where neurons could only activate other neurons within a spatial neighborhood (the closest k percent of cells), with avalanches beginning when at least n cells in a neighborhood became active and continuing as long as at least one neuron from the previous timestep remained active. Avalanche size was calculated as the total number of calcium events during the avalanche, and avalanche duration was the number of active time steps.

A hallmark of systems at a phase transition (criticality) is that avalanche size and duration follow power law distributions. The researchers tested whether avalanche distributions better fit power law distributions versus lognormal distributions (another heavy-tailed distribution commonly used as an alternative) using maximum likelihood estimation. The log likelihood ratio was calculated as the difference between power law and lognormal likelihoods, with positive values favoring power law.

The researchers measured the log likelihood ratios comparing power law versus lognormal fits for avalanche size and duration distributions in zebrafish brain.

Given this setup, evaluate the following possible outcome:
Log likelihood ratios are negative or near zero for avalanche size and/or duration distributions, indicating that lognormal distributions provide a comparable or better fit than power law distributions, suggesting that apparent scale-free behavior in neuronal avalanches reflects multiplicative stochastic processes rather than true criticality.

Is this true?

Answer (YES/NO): NO